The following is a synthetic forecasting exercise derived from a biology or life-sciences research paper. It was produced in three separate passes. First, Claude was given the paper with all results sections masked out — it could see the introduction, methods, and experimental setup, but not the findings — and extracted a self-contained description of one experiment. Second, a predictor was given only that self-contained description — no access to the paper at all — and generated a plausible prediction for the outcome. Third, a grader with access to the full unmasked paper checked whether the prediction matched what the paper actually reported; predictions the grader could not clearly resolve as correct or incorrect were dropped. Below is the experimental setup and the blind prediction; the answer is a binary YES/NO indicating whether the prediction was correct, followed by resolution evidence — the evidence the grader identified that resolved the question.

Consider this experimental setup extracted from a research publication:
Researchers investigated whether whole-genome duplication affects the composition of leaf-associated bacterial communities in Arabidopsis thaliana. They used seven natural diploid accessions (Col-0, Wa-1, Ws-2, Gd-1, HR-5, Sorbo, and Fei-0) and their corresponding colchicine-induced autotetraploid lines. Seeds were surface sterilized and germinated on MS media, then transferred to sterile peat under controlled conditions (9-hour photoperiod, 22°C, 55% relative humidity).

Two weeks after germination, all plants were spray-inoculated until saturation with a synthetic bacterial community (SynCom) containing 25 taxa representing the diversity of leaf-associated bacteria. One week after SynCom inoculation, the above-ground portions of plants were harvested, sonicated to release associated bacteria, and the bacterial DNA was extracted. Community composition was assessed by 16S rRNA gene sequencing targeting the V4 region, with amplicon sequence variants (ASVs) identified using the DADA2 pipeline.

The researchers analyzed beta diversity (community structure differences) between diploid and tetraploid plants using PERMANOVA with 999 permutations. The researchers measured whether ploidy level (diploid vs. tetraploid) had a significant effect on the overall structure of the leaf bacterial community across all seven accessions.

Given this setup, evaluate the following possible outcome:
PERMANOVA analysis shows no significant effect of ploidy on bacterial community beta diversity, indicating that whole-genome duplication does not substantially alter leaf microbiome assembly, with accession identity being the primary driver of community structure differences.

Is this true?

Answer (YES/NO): NO